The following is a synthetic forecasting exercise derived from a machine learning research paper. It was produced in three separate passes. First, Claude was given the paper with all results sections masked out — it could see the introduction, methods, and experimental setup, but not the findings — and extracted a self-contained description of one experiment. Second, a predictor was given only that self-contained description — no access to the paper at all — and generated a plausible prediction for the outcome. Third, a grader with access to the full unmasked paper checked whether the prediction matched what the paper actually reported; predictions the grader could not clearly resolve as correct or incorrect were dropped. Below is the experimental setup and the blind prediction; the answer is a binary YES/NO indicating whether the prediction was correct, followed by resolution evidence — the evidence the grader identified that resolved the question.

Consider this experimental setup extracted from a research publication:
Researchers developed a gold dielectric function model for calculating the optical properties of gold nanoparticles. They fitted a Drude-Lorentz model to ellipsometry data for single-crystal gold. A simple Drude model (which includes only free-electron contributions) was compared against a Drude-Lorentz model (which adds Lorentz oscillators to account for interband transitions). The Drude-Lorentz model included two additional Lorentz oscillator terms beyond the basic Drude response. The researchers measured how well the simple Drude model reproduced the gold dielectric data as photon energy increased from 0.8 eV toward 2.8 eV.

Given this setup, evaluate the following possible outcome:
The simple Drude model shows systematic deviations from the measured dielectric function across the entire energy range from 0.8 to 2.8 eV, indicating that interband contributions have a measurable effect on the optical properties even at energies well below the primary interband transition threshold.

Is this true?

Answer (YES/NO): NO